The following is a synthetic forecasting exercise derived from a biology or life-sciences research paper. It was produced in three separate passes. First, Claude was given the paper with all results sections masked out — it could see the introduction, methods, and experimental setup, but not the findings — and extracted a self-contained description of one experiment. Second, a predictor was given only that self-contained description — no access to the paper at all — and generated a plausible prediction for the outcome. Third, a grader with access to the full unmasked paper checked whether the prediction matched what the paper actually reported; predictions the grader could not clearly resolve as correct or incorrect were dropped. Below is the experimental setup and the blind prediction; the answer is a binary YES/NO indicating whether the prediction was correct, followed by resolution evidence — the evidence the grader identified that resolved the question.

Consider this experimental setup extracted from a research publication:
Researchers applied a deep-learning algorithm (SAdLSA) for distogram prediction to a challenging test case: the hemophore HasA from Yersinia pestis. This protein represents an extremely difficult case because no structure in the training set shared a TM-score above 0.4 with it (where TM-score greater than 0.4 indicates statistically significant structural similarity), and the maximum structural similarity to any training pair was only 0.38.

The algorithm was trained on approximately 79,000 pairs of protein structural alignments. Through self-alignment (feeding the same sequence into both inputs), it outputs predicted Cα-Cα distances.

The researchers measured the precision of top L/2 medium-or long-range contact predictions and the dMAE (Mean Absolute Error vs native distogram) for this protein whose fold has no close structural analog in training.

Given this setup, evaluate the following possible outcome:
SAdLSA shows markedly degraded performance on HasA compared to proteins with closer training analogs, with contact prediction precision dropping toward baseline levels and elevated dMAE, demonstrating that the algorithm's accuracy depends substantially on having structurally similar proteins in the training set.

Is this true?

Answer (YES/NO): NO